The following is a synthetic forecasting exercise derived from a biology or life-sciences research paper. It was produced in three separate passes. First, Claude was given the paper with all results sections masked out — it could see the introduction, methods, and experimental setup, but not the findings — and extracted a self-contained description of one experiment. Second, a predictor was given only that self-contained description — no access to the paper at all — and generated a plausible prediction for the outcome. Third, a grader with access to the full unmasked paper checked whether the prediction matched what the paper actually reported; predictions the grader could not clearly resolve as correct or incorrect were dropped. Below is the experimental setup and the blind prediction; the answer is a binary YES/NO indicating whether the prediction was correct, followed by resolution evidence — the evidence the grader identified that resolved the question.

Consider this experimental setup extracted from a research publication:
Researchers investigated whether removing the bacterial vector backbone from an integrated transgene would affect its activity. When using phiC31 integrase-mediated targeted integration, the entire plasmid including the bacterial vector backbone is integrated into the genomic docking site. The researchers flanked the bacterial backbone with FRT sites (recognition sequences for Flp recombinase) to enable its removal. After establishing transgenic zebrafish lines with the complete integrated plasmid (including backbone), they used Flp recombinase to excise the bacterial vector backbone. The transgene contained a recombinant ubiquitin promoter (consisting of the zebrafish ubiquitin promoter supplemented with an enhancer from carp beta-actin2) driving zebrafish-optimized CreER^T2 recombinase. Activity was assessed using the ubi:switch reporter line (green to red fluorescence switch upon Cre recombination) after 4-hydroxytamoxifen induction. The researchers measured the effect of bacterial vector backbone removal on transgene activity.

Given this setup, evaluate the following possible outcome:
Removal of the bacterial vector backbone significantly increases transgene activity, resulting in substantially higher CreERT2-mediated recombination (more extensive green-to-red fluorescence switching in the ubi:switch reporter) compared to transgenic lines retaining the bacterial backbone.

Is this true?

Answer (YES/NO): YES